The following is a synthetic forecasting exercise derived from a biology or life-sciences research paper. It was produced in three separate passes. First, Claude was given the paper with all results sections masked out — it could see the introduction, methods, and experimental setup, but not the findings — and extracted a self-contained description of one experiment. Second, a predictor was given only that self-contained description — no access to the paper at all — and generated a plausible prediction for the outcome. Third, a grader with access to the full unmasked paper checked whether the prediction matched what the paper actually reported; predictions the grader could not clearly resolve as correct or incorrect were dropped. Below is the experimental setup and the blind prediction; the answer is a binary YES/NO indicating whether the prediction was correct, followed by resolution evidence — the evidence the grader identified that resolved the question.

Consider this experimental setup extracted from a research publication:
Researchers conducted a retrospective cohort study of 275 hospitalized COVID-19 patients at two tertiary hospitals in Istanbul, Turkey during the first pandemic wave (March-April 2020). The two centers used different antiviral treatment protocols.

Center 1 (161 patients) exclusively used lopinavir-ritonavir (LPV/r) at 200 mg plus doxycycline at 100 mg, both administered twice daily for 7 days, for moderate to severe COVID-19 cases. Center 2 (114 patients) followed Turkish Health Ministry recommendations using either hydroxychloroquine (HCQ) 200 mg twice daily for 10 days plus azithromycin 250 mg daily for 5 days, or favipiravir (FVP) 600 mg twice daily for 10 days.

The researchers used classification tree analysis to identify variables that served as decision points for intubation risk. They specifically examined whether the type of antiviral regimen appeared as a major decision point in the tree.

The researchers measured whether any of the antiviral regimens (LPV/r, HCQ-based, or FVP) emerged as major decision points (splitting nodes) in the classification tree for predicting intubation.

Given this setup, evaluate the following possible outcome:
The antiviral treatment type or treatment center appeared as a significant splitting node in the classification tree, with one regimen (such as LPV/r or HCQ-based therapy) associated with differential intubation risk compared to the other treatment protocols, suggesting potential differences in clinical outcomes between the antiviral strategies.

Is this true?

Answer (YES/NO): NO